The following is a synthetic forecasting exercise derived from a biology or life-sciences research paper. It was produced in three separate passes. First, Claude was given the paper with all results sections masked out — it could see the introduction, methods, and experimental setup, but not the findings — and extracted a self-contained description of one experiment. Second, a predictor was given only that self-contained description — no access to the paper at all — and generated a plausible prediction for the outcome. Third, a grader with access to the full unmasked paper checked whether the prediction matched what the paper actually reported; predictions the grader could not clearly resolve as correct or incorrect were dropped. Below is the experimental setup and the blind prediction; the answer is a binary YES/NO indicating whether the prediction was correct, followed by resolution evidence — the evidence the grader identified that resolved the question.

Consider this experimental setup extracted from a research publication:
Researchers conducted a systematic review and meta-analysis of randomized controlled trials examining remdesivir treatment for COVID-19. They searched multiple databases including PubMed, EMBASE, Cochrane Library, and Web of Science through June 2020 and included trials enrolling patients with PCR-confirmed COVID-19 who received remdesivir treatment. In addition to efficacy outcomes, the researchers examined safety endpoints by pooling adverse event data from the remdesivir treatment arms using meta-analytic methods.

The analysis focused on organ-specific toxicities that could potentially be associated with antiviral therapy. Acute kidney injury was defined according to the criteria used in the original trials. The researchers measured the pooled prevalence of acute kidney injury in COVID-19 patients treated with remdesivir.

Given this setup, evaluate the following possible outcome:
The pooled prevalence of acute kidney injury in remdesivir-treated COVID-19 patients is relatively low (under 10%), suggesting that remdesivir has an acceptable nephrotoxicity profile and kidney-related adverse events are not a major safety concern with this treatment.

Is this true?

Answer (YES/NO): YES